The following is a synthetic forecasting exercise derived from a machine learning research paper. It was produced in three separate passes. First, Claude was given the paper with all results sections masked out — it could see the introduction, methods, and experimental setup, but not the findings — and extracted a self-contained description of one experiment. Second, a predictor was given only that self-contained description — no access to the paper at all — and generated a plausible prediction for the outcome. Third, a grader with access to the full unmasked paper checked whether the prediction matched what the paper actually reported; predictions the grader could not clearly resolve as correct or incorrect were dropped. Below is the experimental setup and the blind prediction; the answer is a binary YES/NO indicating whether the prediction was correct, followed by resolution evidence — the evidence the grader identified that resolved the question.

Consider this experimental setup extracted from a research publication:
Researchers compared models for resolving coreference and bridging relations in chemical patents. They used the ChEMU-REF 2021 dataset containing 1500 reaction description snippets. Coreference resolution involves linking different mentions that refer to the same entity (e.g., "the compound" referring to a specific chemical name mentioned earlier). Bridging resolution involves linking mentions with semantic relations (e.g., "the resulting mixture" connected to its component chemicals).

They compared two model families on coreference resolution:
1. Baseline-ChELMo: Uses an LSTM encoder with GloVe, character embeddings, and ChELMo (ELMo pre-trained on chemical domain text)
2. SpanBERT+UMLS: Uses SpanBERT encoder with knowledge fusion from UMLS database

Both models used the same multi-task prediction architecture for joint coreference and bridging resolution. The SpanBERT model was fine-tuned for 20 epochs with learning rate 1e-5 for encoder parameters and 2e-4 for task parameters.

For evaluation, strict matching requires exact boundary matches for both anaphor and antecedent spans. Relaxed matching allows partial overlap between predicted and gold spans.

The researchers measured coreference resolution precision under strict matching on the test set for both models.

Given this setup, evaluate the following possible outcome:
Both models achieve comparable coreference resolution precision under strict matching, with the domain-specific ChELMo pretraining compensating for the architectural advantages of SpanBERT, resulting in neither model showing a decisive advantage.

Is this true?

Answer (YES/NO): YES